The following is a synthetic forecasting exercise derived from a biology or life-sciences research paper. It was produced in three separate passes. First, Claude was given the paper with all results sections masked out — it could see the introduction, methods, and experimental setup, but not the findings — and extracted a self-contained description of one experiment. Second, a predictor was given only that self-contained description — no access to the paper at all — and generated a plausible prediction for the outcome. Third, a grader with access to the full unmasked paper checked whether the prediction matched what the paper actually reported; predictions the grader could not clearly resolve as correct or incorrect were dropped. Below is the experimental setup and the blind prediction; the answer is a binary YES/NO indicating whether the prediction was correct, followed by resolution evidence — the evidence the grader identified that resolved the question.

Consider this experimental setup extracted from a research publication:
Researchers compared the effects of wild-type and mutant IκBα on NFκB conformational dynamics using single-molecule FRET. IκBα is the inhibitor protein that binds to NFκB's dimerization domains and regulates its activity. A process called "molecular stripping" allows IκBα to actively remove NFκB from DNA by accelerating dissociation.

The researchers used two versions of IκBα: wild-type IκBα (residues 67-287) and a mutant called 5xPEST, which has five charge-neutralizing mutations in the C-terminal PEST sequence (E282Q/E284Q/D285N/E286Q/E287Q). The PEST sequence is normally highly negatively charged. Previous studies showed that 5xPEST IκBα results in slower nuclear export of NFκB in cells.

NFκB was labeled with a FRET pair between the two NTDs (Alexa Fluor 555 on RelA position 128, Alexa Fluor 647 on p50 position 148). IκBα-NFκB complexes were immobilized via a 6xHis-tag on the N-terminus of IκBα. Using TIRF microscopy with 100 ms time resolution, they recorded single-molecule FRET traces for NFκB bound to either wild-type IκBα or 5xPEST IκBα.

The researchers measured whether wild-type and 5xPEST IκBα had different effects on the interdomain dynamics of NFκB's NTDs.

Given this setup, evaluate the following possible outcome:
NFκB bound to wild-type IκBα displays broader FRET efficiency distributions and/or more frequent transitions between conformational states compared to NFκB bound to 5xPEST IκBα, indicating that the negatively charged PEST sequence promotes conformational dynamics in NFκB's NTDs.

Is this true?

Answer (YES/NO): NO